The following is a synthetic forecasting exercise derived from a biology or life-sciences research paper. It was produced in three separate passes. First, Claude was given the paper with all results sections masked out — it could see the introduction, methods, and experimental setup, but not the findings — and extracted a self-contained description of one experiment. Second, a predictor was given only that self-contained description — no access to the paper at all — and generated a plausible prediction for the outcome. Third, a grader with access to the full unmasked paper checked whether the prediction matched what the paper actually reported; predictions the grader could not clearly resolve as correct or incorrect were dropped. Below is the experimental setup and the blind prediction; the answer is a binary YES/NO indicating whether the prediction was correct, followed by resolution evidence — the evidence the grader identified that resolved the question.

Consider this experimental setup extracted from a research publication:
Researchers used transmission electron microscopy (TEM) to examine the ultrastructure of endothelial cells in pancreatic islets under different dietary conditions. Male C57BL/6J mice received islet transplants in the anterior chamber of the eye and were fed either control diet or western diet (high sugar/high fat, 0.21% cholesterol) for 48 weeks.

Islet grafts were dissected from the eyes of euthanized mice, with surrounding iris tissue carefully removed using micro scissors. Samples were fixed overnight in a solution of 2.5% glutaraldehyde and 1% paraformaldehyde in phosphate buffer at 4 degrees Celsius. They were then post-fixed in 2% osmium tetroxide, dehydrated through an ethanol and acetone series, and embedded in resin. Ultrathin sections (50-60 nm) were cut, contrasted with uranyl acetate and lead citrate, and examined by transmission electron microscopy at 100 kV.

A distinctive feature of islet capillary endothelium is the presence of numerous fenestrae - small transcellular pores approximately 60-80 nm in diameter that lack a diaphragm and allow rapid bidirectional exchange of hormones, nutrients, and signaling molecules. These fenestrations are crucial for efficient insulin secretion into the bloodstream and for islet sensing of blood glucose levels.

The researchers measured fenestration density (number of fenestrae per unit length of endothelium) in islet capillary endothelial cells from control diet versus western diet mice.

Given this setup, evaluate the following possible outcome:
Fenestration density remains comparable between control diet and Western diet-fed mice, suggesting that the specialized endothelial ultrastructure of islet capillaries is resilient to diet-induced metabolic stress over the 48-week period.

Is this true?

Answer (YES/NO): NO